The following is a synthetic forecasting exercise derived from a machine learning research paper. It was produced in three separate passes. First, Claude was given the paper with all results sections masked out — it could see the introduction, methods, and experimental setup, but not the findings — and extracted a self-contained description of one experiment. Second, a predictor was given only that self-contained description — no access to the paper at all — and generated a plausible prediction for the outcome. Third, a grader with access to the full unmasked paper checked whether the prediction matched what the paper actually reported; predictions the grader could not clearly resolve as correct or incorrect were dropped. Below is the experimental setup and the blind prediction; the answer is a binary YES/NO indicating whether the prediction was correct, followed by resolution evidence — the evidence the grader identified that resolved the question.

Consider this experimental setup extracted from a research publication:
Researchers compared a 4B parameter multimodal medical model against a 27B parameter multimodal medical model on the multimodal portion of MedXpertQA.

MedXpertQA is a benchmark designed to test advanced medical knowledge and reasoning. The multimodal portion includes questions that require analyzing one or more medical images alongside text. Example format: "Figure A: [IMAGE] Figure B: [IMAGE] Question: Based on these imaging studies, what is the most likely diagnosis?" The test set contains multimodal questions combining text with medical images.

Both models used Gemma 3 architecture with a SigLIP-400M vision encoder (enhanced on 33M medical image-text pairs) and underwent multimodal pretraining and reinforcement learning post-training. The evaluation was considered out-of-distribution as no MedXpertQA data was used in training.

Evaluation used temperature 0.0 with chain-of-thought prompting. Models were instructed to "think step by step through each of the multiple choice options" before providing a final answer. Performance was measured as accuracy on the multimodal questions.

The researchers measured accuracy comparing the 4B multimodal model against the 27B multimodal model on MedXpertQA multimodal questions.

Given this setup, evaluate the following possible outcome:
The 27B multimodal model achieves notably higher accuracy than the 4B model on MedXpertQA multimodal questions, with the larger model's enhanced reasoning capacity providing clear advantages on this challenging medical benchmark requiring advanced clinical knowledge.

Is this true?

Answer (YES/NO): YES